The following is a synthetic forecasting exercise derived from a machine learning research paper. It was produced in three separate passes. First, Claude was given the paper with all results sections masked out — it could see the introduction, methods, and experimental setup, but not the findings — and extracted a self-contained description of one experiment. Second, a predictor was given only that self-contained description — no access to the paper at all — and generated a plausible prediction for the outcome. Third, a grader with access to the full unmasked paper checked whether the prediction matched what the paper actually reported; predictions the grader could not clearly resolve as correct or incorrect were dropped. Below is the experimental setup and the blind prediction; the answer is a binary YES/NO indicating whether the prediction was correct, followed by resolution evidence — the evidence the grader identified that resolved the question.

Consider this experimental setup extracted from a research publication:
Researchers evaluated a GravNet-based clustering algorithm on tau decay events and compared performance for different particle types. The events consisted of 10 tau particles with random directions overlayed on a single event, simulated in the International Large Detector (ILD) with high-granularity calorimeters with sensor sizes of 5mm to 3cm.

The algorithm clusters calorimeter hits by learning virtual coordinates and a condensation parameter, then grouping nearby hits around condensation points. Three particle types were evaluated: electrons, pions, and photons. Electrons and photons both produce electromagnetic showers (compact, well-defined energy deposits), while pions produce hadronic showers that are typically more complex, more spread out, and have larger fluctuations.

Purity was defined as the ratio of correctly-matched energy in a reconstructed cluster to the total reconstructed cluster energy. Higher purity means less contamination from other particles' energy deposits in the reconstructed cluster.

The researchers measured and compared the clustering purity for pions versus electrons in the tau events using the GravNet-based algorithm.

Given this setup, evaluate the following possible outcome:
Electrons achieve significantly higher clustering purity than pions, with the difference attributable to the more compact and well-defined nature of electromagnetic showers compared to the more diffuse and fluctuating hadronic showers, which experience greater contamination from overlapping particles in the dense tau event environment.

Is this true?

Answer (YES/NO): NO